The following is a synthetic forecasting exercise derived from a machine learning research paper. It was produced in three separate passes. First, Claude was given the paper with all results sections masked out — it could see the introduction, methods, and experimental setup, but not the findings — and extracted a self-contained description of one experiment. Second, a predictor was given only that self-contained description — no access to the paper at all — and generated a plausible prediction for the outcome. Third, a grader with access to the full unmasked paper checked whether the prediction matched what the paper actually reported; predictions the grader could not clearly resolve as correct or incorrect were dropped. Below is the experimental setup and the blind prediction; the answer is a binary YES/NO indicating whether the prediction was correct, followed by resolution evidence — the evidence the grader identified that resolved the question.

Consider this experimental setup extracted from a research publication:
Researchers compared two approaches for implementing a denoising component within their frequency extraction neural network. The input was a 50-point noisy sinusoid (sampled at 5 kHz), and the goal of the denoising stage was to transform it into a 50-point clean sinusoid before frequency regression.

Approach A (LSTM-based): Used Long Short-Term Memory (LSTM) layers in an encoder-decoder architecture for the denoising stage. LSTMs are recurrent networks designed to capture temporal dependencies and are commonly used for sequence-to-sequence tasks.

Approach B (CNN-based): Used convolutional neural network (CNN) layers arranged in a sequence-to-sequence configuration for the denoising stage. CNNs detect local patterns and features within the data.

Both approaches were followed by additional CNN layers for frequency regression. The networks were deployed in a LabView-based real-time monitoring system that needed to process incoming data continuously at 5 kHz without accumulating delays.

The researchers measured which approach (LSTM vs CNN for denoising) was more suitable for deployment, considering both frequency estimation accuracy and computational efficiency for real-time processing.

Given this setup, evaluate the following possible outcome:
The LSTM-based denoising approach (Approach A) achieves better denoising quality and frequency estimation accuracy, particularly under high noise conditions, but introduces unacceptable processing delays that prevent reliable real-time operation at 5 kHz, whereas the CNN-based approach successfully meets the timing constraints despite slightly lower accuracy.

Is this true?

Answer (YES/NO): NO